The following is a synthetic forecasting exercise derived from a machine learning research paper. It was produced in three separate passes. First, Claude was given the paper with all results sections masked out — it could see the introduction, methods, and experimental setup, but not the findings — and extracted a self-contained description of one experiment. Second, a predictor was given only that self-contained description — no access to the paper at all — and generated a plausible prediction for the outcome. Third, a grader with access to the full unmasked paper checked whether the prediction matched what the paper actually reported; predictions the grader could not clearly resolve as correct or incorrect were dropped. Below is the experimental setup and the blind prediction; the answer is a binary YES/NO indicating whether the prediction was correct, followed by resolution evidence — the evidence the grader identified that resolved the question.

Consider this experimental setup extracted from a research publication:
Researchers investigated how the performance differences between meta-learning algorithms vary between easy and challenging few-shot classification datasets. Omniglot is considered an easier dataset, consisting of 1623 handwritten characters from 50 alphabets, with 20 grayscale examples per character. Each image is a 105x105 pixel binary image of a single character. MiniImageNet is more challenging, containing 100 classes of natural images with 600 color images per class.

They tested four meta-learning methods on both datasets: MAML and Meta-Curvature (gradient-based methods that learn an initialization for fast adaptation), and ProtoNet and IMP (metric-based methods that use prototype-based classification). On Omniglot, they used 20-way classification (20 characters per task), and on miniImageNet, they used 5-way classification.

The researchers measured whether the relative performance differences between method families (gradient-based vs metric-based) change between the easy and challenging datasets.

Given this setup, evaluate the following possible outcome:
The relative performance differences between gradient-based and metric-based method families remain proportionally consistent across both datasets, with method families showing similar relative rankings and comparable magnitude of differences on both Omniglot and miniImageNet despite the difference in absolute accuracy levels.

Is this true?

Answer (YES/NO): NO